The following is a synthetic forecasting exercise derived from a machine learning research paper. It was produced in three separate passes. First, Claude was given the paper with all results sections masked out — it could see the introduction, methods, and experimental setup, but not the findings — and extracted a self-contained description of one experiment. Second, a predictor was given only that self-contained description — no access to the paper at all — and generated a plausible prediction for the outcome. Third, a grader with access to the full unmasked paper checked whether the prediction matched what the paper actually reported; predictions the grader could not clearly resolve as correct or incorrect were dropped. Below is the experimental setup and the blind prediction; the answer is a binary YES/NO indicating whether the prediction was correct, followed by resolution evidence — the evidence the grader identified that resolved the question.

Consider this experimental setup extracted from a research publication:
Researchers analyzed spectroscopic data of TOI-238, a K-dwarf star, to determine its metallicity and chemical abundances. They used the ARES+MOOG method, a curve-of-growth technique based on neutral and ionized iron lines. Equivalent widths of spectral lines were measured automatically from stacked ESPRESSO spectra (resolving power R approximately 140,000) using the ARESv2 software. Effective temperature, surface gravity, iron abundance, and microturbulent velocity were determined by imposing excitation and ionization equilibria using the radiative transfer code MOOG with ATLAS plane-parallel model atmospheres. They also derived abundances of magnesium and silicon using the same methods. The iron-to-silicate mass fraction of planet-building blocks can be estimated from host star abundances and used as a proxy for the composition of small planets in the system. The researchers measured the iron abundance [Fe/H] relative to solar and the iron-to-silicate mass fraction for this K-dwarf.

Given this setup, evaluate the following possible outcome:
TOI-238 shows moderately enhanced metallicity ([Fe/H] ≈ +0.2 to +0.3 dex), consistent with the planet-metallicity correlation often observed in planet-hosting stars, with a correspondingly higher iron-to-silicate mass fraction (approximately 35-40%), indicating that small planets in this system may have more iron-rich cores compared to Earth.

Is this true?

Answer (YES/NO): NO